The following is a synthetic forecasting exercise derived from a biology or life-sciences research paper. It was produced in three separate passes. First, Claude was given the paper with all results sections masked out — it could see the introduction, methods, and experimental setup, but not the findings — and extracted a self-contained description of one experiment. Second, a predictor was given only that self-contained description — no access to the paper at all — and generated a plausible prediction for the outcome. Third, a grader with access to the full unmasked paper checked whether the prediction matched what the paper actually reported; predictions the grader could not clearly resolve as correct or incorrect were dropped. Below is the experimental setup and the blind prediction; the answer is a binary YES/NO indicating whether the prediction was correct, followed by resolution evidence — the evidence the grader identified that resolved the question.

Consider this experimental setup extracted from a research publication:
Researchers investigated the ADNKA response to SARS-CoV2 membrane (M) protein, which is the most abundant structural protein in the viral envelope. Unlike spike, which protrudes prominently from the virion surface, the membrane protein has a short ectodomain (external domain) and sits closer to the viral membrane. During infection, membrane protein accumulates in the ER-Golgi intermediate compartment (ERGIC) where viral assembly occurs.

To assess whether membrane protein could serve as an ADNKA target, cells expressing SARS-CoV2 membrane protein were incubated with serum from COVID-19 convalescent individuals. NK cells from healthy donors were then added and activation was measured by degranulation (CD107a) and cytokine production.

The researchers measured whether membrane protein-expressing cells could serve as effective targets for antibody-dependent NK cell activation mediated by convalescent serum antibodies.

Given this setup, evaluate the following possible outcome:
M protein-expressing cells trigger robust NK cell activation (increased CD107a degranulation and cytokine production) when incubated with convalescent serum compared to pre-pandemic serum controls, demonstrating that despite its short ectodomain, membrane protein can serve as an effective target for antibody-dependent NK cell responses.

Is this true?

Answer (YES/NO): NO